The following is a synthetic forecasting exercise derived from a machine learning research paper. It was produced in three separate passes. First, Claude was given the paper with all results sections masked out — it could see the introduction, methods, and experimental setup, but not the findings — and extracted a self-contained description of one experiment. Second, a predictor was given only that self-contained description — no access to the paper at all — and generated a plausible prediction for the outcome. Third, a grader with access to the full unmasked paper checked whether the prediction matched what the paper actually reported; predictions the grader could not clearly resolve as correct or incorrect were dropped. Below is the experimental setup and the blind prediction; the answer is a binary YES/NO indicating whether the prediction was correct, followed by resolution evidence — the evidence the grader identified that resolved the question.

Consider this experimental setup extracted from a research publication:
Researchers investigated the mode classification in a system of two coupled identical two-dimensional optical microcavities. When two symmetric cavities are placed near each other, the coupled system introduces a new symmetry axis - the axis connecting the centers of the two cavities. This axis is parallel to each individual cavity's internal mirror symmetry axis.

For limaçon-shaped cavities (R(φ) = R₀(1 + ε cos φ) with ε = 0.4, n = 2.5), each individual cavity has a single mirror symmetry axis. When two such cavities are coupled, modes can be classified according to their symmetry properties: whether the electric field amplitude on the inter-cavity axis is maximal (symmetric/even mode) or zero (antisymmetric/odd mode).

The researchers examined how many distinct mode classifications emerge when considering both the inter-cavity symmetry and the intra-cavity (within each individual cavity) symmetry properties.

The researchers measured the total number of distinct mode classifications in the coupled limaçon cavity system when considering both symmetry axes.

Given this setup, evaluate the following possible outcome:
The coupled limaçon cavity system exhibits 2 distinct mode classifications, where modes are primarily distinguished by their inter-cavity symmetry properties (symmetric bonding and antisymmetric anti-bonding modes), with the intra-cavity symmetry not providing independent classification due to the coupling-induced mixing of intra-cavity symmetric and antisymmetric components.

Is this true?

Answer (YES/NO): NO